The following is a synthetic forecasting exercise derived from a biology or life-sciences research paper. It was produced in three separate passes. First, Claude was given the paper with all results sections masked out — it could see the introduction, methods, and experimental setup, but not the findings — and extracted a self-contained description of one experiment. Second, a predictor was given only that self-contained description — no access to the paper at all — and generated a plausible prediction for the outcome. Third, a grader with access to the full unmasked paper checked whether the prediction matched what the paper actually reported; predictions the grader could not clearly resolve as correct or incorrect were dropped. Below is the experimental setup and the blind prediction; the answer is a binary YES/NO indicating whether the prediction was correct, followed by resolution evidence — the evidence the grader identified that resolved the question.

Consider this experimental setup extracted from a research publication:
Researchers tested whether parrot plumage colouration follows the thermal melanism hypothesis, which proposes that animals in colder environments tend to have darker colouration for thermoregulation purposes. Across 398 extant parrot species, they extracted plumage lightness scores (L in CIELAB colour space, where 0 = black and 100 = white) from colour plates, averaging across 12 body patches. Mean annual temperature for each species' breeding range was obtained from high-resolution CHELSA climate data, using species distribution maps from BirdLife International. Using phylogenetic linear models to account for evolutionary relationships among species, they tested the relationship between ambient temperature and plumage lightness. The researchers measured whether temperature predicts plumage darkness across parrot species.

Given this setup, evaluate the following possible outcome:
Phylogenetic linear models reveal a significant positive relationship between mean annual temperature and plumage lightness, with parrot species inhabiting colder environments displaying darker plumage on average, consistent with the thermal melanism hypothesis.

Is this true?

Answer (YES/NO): NO